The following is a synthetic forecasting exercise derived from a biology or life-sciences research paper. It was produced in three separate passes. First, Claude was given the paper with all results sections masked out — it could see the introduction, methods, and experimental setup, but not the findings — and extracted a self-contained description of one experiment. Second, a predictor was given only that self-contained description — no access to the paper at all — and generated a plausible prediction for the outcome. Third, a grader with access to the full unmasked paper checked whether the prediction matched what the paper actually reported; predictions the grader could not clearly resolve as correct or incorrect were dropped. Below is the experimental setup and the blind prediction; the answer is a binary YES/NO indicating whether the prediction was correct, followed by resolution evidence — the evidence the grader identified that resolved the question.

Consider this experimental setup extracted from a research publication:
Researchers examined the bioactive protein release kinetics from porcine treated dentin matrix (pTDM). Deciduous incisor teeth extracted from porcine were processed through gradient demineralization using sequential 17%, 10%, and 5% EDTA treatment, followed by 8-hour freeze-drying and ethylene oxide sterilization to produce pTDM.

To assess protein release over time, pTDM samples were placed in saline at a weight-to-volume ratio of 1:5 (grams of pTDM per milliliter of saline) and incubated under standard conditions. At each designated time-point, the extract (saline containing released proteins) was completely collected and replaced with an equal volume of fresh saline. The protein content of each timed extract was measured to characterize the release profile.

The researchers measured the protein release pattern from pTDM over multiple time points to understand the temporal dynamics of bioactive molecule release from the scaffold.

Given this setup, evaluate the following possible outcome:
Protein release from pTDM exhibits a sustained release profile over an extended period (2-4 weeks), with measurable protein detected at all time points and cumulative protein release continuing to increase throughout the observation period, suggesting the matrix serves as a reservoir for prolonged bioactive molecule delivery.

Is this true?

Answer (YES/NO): NO